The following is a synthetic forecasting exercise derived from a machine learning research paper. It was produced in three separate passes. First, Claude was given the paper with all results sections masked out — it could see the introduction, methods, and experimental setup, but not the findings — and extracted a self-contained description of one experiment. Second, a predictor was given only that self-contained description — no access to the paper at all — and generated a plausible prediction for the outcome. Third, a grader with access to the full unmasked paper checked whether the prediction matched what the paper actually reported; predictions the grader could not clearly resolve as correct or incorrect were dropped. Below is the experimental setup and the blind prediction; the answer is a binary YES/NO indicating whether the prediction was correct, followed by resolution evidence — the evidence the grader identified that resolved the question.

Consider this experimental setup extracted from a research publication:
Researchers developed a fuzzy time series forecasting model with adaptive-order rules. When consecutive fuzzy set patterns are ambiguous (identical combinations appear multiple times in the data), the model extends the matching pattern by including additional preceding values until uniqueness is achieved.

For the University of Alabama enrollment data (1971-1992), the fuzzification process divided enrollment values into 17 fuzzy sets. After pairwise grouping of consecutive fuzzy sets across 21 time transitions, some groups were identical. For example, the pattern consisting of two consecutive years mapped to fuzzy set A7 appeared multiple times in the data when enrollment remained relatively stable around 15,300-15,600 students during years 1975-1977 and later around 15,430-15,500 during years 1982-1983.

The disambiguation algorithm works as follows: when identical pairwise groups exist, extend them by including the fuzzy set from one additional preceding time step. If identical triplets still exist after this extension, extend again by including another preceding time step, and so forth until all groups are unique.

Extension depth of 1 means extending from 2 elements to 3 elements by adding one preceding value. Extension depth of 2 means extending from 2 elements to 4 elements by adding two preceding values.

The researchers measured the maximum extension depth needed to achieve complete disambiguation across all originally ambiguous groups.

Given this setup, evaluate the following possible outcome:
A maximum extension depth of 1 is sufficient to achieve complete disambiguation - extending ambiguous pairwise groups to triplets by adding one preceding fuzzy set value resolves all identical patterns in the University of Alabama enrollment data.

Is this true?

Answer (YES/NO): YES